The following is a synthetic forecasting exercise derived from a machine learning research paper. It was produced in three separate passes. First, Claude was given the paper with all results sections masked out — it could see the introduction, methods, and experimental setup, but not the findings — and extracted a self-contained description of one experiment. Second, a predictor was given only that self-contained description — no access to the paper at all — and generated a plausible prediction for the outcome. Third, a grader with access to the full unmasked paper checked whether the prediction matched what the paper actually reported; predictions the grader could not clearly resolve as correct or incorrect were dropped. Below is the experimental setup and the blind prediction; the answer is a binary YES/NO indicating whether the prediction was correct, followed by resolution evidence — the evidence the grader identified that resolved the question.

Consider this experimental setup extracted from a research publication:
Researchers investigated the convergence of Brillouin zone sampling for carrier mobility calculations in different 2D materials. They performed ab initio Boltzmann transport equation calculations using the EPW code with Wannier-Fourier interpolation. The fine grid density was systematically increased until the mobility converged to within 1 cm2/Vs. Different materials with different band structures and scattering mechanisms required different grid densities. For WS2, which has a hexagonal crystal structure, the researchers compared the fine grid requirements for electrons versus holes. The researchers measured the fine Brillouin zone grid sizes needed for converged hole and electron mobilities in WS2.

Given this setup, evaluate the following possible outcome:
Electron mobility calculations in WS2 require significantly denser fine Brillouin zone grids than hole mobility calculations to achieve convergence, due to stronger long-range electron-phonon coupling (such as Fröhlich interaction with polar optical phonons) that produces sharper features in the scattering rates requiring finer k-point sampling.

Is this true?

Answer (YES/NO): NO